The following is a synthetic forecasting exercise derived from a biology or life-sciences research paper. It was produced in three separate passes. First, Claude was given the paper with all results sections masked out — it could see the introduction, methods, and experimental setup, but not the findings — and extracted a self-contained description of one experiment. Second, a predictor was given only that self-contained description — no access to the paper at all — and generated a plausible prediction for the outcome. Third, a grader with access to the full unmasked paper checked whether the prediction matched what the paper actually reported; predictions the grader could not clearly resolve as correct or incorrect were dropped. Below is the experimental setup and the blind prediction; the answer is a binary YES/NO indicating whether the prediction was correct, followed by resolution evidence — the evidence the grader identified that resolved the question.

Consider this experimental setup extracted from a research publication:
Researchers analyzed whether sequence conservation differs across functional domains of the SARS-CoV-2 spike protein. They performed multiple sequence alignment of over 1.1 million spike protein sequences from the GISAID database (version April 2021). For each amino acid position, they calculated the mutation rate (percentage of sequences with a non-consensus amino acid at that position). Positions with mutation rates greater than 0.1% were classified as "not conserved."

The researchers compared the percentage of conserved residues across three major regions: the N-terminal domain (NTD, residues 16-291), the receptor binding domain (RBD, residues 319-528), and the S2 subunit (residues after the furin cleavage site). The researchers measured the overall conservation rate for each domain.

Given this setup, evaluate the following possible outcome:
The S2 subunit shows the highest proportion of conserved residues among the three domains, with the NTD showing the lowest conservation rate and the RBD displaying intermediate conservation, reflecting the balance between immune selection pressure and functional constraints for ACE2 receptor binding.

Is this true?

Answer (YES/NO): NO